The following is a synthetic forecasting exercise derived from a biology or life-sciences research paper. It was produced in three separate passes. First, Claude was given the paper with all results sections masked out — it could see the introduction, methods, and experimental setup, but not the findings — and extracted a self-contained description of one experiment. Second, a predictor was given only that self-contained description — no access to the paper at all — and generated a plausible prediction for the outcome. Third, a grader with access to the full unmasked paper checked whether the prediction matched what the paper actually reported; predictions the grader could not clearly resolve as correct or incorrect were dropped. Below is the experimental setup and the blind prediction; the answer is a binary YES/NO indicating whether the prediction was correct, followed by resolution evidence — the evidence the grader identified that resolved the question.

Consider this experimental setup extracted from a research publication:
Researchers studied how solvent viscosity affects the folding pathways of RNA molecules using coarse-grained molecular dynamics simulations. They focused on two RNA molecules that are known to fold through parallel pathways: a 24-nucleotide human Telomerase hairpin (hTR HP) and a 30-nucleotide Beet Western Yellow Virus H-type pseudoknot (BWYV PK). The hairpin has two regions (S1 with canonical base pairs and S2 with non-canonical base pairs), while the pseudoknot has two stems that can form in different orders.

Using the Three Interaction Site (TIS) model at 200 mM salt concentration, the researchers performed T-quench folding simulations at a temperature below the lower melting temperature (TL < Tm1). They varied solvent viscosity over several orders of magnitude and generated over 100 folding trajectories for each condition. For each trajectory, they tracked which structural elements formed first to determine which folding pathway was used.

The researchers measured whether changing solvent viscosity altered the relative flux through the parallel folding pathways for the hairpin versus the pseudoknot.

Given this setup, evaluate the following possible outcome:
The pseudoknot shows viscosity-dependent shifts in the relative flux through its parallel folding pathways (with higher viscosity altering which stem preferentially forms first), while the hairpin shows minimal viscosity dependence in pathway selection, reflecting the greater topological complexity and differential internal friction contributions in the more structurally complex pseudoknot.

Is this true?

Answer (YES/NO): NO